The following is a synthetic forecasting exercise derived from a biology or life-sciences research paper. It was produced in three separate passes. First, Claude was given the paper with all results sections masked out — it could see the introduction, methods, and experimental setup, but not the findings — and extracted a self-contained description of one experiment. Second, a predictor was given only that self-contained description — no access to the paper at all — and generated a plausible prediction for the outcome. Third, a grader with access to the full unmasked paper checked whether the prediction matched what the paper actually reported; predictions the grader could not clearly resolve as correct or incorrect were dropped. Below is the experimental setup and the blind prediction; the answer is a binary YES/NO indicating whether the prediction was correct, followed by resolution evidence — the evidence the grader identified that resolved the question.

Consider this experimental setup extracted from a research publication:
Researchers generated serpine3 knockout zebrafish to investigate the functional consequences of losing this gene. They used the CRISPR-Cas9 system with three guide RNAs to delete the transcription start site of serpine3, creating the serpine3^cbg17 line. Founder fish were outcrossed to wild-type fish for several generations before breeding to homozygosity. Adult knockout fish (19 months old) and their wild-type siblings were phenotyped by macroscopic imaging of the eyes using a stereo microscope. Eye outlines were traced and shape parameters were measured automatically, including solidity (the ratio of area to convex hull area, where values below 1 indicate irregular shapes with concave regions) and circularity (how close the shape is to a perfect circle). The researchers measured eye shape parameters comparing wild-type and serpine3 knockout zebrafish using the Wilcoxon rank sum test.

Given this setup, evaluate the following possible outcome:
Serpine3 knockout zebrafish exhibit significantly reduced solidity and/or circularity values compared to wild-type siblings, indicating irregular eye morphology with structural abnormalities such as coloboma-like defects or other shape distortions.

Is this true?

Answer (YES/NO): YES